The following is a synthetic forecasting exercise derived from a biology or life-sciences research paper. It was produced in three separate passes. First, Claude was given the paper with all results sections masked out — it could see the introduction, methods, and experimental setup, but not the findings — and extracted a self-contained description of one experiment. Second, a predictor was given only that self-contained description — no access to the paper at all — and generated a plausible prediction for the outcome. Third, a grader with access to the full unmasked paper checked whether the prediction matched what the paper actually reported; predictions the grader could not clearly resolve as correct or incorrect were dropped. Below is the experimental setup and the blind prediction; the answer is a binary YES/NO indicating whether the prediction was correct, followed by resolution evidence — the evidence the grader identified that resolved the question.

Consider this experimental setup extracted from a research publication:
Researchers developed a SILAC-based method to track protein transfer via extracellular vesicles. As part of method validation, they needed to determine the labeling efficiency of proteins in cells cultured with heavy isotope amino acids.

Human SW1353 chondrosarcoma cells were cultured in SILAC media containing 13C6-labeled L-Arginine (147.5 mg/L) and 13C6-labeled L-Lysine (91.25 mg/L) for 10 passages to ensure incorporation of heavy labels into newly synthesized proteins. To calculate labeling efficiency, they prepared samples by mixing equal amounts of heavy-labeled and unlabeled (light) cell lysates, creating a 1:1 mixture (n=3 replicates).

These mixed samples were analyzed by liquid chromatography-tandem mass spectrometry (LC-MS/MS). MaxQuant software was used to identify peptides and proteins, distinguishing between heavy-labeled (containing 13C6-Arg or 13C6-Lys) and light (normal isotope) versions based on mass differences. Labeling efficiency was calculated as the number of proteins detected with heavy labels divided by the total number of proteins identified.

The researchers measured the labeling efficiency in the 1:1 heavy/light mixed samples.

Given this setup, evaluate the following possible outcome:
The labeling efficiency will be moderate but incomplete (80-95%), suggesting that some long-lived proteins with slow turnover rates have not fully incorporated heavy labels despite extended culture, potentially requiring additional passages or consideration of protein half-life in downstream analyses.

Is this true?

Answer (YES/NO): NO